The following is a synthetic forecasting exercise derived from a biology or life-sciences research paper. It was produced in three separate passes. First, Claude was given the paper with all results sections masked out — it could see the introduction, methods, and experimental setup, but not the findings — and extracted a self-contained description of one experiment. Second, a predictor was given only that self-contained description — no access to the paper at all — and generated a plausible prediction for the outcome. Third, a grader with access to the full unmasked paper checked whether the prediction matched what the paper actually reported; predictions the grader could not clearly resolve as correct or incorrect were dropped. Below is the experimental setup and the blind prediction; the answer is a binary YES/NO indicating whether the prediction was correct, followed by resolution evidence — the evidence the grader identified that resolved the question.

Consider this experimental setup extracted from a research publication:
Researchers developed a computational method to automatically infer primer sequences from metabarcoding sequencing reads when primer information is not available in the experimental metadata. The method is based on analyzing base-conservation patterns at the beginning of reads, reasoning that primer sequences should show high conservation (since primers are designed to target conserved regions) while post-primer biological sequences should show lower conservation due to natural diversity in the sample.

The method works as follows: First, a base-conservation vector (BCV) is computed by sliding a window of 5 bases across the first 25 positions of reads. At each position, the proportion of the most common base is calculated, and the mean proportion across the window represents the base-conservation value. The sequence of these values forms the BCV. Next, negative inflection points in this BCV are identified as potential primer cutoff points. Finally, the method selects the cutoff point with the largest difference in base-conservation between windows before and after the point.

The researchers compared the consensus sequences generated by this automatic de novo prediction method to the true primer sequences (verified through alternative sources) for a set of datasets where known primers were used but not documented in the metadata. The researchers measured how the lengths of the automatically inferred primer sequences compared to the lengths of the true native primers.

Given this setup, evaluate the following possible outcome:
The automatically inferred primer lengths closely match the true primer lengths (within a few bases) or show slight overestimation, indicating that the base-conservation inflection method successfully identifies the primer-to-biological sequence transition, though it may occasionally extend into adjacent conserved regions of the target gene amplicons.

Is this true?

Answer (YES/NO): NO